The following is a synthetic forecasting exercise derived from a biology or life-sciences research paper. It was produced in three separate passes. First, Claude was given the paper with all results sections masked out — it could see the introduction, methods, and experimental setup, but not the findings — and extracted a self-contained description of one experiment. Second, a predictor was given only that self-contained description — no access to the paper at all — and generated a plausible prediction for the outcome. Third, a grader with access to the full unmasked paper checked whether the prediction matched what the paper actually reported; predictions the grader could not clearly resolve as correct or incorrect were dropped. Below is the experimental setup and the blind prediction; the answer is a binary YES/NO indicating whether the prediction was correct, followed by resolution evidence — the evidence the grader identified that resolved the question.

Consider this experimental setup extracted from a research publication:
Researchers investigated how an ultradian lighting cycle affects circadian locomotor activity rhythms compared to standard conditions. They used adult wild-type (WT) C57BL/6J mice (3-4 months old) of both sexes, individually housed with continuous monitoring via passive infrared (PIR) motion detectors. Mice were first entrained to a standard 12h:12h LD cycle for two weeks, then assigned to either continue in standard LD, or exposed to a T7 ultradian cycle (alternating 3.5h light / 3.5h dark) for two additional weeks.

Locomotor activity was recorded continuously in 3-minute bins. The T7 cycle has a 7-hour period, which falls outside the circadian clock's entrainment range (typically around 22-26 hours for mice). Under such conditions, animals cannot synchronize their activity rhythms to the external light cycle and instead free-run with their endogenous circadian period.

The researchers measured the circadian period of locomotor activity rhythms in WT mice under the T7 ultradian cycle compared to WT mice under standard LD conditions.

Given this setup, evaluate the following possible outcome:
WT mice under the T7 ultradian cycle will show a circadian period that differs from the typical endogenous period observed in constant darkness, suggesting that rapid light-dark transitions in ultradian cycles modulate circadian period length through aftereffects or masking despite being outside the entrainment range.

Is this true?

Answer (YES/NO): YES